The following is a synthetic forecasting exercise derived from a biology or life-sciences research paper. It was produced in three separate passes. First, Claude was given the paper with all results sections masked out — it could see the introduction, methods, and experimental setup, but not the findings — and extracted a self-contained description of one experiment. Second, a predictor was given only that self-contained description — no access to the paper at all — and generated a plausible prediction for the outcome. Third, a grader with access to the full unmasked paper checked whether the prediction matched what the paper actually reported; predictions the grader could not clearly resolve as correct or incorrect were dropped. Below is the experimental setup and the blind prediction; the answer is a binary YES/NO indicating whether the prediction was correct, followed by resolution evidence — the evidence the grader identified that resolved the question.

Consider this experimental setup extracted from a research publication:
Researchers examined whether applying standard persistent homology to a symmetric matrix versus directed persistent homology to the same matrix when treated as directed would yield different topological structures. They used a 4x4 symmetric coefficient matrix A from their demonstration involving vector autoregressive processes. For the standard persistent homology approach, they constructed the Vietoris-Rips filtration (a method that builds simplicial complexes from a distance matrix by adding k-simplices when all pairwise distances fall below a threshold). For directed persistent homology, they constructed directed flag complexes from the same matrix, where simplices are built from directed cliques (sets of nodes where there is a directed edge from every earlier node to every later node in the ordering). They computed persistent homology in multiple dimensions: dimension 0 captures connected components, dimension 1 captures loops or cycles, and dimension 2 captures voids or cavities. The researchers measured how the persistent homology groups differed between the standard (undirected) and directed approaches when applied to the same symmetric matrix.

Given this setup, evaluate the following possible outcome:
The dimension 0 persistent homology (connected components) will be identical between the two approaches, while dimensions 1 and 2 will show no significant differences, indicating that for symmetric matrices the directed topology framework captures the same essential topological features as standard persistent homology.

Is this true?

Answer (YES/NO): NO